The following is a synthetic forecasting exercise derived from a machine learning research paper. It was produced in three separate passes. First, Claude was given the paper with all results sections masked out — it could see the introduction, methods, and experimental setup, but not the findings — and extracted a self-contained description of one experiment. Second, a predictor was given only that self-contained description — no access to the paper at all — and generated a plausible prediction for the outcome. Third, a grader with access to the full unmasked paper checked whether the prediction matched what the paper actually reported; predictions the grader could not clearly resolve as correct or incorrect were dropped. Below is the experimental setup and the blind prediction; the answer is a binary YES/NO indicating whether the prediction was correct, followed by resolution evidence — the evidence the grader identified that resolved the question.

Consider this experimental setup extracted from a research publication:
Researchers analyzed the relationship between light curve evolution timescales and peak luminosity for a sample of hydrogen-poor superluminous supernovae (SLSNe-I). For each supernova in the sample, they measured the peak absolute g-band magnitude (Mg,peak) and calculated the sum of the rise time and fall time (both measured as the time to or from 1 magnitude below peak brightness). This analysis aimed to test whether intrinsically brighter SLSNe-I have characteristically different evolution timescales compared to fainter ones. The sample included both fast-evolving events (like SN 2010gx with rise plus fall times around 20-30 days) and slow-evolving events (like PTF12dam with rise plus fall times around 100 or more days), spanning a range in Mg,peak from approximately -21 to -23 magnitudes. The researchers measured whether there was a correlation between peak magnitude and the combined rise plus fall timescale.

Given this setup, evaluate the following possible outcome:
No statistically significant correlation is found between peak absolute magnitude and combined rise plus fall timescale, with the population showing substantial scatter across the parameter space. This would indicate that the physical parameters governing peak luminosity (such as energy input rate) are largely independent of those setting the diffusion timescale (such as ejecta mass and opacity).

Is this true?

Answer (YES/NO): YES